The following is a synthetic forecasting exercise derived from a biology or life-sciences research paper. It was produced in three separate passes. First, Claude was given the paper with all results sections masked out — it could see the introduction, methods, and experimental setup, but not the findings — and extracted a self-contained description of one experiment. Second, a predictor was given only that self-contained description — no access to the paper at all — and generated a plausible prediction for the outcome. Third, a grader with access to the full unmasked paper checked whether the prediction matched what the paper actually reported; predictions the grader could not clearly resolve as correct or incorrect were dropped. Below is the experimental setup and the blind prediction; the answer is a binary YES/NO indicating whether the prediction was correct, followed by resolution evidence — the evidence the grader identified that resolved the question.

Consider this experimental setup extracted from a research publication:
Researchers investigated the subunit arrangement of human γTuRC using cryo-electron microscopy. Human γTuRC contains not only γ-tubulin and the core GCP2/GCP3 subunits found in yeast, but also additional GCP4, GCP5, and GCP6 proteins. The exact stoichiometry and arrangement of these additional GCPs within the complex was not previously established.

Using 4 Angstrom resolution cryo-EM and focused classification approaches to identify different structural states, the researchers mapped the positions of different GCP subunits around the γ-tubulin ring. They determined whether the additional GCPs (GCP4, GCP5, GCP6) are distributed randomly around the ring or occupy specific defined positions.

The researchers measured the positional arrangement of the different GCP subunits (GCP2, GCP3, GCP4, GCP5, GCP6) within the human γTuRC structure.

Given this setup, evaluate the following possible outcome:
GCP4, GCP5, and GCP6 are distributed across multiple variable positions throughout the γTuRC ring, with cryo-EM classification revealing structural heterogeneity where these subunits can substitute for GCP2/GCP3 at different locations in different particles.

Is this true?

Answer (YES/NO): NO